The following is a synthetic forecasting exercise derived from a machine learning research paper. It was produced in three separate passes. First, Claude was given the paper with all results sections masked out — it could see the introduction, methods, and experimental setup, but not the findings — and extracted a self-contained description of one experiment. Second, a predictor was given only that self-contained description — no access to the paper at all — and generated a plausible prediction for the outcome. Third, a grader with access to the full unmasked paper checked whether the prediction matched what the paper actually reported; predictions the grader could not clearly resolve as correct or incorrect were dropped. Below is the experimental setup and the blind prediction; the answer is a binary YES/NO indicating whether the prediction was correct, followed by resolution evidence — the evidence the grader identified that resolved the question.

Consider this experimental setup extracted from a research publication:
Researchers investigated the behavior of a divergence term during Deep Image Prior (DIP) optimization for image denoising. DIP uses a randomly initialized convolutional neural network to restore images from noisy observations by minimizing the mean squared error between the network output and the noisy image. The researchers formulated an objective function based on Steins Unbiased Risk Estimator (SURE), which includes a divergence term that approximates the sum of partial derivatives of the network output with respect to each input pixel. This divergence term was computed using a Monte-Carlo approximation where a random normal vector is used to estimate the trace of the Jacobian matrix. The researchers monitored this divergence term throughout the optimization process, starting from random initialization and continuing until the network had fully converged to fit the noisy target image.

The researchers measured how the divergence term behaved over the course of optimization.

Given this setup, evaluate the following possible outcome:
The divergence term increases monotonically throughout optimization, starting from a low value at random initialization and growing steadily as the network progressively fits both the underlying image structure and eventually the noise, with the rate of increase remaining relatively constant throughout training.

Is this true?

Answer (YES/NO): NO